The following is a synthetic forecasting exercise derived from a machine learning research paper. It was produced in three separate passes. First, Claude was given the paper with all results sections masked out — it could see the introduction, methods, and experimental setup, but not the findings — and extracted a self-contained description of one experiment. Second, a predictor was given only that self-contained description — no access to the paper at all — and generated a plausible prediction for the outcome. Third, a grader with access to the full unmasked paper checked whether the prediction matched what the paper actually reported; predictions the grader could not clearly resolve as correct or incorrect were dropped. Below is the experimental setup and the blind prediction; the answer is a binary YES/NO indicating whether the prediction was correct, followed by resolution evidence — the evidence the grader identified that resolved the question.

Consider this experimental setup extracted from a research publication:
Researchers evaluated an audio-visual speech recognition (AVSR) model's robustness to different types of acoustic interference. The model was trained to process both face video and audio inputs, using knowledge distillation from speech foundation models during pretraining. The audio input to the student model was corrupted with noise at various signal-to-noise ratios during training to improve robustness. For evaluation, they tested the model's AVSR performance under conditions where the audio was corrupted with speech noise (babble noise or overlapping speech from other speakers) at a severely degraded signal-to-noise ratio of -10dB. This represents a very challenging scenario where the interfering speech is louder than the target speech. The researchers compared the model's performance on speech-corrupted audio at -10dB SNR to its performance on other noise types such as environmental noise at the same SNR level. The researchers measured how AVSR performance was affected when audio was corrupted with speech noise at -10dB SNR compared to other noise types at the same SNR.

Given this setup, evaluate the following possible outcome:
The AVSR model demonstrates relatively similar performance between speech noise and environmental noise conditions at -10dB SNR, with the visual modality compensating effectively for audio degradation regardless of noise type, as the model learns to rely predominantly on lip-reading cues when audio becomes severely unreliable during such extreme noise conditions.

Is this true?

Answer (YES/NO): NO